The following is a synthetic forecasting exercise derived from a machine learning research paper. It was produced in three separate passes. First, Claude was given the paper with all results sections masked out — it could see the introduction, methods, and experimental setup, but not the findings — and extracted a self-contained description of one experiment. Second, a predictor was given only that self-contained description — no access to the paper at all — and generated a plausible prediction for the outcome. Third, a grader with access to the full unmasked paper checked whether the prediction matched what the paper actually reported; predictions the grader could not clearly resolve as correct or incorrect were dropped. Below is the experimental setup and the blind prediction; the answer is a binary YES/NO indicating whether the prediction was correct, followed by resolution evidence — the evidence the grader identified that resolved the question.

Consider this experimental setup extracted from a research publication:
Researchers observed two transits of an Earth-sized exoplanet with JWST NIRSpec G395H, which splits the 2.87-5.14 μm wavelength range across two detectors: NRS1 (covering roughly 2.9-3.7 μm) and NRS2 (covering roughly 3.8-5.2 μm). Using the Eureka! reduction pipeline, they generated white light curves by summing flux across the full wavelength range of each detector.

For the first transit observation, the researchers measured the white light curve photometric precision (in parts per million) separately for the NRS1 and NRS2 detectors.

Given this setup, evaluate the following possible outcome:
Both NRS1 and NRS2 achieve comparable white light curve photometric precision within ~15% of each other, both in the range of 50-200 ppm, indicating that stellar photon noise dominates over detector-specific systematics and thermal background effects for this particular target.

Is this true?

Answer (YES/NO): NO